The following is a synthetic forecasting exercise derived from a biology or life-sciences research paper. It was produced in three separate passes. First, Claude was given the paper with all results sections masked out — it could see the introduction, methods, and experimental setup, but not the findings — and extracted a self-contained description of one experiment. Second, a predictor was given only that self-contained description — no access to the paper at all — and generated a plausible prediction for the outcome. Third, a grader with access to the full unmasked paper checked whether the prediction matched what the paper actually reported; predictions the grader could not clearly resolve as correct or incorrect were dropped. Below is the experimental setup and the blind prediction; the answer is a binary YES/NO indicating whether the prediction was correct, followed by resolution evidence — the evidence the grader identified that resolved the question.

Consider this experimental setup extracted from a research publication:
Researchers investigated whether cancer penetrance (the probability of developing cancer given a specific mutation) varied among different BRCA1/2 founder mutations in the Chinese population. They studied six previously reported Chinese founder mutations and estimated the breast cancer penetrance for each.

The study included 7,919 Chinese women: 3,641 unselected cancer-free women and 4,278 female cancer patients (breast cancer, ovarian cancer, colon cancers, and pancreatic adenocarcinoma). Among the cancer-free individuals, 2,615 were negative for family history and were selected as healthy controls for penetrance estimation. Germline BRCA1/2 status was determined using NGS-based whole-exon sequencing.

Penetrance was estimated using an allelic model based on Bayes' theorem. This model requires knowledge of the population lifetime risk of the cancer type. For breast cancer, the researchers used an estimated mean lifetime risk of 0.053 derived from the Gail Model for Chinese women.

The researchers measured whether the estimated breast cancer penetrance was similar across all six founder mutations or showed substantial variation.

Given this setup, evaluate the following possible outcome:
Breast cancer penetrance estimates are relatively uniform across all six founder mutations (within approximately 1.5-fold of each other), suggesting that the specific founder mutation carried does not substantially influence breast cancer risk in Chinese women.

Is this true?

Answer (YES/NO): NO